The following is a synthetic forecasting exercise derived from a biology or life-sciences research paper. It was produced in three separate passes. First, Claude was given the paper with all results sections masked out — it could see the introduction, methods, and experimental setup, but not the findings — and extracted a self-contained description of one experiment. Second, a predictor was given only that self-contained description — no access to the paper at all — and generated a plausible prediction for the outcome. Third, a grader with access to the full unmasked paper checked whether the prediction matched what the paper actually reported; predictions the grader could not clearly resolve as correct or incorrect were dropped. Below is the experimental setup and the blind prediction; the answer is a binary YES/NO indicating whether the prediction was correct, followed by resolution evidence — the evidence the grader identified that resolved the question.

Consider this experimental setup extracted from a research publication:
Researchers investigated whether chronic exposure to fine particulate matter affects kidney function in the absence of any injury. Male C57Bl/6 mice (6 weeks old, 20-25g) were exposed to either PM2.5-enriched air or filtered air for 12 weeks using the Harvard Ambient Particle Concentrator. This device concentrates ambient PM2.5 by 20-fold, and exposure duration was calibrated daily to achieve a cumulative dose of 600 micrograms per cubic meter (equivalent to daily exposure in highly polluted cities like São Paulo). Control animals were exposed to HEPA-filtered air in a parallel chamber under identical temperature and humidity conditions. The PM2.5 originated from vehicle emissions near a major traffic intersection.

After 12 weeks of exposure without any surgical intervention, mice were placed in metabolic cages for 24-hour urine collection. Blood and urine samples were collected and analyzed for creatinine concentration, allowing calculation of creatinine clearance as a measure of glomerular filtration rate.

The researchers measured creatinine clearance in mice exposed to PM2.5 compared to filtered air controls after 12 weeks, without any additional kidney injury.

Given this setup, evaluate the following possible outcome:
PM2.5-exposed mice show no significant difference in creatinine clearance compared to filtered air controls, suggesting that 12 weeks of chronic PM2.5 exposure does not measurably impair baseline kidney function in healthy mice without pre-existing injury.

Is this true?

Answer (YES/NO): YES